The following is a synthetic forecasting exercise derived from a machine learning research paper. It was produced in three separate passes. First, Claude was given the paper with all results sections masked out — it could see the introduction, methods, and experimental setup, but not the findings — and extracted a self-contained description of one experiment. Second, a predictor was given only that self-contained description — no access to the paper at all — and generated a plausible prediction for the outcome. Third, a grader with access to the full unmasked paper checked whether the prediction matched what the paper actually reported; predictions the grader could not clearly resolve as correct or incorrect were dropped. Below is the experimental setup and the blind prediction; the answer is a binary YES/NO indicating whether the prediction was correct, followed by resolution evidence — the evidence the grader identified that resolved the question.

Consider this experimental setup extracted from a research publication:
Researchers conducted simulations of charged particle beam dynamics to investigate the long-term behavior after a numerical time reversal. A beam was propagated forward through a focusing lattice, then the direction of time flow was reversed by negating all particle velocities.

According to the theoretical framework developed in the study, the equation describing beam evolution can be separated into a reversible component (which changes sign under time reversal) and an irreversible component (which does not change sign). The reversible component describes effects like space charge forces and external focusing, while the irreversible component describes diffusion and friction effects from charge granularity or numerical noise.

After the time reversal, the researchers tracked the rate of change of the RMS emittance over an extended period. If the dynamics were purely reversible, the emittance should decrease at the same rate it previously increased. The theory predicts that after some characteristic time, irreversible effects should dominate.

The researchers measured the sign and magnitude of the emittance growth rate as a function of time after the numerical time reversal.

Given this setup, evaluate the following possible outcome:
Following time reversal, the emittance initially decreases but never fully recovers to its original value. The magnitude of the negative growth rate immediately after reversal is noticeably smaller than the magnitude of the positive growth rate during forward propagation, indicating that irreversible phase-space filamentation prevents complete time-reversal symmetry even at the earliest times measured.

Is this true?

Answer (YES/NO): NO